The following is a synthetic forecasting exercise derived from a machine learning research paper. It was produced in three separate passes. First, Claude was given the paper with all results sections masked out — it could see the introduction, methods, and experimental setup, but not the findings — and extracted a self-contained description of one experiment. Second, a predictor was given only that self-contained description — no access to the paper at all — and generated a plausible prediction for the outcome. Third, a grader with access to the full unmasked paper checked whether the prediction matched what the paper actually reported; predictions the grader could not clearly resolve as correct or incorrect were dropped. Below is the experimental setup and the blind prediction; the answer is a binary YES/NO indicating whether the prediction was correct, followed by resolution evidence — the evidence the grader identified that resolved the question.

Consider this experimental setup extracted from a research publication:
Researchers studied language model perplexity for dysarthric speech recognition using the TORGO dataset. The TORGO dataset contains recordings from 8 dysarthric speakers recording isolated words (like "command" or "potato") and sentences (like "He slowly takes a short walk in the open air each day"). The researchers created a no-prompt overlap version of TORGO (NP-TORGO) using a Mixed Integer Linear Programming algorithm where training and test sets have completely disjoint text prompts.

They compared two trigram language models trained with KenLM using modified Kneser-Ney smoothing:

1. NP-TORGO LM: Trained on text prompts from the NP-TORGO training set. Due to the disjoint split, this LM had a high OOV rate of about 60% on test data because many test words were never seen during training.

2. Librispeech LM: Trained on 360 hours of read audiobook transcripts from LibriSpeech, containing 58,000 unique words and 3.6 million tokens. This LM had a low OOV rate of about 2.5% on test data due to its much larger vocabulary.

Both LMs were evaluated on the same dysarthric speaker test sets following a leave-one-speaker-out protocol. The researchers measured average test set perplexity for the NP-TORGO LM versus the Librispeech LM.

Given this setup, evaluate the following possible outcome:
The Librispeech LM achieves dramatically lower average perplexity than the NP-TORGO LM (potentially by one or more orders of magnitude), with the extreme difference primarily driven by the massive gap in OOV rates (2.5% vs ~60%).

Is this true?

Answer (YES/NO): NO